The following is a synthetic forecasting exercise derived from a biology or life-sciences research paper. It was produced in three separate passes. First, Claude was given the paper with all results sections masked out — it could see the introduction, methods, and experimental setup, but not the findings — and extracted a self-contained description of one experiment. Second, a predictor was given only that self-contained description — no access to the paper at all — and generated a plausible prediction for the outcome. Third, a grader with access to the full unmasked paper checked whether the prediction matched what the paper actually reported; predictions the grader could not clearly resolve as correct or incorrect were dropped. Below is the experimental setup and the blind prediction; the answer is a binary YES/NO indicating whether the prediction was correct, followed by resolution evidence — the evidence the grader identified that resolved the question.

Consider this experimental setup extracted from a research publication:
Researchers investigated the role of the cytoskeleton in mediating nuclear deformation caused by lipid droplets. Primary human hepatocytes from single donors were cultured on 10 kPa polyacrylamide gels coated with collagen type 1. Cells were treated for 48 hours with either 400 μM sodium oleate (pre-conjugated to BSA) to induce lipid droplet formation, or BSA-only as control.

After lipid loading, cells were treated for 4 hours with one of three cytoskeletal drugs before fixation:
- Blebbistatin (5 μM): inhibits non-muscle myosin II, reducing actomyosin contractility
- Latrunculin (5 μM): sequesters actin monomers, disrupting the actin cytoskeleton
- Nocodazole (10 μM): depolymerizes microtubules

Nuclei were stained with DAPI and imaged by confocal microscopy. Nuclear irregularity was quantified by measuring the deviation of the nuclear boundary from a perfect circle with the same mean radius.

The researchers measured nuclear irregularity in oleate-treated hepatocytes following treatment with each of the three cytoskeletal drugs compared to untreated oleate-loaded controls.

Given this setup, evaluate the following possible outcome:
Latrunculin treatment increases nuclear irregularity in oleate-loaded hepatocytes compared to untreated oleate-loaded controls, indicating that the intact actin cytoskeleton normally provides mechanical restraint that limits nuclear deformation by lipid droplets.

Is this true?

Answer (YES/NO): NO